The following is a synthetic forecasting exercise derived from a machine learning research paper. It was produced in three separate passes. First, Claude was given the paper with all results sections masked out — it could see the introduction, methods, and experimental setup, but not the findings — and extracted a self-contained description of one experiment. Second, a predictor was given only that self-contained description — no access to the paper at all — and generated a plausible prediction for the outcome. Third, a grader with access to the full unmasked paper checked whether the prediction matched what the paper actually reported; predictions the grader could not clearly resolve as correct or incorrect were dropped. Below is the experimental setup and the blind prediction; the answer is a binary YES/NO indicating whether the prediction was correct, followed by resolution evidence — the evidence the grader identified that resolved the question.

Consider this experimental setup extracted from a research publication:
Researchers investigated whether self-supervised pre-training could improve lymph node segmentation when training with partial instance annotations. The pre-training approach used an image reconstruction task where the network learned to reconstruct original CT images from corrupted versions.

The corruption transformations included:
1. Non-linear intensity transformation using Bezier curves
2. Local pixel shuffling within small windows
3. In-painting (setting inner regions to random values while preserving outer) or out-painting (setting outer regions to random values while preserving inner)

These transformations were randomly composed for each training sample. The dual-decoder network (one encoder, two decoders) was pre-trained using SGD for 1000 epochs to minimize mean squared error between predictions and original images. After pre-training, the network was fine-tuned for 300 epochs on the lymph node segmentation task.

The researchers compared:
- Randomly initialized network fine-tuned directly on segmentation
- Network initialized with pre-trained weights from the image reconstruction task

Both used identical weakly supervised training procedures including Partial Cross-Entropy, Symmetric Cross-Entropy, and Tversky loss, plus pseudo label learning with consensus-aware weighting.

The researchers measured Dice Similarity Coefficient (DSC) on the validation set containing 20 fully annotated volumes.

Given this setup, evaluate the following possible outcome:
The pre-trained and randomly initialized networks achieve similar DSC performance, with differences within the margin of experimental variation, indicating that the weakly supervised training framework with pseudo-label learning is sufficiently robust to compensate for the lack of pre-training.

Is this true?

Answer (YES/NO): NO